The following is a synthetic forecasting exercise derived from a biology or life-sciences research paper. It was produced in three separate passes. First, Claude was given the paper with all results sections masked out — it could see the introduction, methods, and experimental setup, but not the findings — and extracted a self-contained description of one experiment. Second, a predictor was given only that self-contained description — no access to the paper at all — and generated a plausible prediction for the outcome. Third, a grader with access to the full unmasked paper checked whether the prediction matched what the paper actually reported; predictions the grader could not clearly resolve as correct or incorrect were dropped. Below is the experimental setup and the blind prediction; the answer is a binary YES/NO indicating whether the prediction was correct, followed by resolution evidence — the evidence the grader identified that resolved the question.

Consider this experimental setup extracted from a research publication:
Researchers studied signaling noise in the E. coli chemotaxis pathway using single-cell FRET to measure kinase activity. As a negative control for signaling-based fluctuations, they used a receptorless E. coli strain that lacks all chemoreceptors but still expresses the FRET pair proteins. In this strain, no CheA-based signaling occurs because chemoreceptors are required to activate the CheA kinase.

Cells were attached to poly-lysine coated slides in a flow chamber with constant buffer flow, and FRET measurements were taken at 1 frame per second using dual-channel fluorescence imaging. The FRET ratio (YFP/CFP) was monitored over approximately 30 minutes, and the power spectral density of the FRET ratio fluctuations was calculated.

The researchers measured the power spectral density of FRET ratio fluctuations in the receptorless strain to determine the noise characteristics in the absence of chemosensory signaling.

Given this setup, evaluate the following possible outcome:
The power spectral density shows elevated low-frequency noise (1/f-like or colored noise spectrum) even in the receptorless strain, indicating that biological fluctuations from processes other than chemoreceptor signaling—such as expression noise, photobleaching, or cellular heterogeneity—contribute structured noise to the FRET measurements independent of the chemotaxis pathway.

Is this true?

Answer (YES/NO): NO